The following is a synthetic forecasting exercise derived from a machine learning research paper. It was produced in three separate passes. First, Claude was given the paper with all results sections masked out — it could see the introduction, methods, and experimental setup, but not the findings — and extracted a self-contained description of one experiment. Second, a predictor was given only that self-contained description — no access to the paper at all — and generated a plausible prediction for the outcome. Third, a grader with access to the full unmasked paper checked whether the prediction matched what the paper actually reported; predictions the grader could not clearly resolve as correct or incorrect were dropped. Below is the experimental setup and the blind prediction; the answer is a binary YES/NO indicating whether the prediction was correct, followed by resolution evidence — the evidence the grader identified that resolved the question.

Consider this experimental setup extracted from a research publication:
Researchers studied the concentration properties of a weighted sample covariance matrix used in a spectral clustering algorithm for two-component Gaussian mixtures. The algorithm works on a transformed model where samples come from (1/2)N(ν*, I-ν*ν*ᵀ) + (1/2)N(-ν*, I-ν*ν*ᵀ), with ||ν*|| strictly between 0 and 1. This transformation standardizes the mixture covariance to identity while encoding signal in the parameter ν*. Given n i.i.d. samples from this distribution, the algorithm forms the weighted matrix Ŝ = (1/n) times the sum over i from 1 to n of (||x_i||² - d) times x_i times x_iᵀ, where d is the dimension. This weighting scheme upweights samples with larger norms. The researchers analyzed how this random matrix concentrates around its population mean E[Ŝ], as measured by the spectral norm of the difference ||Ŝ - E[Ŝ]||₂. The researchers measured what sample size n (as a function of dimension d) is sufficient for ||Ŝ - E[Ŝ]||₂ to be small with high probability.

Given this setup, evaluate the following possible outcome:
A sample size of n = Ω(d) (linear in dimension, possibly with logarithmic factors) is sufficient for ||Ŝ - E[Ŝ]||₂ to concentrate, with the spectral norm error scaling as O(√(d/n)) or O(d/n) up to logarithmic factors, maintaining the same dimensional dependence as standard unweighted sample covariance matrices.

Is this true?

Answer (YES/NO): NO